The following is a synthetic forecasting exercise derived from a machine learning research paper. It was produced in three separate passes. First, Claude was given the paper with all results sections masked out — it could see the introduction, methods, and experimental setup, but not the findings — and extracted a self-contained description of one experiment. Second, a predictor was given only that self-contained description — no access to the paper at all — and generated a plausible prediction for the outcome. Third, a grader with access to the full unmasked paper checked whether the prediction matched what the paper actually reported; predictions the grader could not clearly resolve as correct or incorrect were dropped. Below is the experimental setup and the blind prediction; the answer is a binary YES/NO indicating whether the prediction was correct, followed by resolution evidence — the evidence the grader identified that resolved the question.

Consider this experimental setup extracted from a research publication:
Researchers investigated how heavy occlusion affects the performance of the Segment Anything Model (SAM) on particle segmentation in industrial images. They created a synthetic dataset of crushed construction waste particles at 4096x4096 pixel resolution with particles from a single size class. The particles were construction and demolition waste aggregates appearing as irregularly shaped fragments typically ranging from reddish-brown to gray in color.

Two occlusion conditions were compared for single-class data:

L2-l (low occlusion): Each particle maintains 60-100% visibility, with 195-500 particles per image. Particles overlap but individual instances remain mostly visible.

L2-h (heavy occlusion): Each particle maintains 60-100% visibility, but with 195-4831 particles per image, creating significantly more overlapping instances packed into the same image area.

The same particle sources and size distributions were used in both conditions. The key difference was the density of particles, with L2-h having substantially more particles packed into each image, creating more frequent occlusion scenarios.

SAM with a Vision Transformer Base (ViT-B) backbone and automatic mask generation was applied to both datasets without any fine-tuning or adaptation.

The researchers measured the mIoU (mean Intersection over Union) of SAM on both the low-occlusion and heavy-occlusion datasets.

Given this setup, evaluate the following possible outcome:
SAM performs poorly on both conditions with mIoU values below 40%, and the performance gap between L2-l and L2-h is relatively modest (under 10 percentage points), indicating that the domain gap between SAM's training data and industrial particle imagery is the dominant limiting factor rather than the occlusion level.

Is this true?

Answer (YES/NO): NO